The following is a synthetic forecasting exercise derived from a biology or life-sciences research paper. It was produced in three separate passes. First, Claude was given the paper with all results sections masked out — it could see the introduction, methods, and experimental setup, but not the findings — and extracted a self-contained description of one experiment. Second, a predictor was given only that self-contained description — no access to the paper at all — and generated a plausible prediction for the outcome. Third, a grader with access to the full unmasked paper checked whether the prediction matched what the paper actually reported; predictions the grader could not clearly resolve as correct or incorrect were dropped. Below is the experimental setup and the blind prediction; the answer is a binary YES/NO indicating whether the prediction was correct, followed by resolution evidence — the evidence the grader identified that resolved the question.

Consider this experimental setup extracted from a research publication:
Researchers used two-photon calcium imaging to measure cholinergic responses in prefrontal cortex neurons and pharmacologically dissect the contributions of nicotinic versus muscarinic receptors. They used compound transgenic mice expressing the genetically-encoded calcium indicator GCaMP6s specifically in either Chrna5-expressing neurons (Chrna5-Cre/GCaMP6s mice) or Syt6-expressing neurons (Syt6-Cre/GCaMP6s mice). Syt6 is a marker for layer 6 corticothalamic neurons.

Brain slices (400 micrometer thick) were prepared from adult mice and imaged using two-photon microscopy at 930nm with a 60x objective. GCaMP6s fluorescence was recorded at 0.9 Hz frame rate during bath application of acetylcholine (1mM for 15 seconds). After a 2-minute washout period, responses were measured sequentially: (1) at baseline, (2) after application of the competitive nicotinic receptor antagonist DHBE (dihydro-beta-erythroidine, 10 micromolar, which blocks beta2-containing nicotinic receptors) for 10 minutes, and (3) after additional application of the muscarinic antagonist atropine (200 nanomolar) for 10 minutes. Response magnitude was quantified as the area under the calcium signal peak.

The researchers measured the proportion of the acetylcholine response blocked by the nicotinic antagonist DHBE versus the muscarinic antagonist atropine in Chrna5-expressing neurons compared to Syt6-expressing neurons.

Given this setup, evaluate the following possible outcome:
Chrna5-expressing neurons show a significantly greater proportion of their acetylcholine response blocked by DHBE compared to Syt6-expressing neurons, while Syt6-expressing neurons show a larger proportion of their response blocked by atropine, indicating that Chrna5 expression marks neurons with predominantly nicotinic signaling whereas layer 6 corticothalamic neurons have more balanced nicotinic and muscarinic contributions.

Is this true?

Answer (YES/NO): NO